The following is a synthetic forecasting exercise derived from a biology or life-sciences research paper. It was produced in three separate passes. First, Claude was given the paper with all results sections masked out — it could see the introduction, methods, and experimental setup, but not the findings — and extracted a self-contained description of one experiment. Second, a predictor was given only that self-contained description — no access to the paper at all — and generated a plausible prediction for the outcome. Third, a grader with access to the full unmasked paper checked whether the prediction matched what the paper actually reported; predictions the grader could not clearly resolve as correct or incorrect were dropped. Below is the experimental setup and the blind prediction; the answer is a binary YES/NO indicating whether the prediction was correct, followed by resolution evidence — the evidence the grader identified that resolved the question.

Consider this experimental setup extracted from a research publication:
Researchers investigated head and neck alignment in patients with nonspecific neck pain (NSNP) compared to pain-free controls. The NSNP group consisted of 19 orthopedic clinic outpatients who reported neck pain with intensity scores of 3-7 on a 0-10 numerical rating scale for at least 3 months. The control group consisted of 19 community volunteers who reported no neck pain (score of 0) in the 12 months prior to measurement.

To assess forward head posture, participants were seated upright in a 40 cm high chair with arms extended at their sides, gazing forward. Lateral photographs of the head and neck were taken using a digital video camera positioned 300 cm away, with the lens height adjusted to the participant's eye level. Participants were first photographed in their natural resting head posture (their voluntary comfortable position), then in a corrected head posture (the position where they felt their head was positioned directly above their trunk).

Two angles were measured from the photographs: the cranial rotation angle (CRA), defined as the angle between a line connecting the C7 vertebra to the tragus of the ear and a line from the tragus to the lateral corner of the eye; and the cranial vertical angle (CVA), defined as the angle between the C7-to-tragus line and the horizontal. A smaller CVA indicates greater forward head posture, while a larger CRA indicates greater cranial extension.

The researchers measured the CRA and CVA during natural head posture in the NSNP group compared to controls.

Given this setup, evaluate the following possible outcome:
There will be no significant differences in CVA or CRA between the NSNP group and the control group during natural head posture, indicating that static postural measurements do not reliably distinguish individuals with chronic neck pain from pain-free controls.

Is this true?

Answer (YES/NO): NO